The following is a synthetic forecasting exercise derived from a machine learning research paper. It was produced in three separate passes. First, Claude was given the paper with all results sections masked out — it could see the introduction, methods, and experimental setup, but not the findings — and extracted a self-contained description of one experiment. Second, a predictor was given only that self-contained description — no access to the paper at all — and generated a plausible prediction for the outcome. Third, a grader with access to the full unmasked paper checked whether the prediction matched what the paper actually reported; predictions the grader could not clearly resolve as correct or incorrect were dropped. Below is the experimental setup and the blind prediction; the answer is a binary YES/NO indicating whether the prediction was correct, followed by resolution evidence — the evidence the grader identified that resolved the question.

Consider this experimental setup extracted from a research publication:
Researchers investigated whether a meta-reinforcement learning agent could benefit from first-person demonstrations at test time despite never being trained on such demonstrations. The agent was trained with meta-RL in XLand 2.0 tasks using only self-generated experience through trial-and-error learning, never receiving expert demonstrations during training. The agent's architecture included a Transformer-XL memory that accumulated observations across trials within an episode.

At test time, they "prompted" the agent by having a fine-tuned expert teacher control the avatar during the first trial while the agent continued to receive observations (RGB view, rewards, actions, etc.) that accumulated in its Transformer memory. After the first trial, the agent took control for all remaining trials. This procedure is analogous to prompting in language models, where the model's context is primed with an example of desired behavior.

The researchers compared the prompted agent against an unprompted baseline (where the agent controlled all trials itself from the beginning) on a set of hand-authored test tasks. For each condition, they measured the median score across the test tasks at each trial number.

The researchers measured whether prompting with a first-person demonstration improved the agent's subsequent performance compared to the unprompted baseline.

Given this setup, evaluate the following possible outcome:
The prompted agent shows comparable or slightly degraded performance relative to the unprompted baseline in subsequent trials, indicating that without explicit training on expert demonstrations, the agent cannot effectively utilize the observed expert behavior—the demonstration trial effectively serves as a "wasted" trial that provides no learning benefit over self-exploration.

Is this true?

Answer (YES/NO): NO